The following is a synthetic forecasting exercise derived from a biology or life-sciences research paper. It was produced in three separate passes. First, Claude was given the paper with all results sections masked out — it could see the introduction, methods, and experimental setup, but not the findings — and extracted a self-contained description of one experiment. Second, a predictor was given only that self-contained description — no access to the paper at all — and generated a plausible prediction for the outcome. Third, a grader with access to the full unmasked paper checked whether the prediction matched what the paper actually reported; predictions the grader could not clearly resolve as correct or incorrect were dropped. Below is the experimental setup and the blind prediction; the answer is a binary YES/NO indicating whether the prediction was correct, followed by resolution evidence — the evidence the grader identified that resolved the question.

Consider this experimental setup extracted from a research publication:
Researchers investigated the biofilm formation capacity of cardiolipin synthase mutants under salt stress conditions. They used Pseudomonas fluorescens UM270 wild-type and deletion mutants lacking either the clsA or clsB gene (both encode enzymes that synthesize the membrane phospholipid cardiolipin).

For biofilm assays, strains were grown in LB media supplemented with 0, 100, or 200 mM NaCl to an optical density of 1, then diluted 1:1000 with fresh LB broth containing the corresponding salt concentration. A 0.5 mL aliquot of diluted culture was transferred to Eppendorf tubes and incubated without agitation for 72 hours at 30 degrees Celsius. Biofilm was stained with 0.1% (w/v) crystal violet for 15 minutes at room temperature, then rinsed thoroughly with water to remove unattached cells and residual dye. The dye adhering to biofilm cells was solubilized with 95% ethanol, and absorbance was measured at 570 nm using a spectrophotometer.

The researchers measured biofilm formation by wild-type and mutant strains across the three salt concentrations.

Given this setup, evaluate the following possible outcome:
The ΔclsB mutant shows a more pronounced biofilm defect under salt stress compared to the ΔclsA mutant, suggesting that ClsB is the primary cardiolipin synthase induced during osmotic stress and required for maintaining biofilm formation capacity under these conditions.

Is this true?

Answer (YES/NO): NO